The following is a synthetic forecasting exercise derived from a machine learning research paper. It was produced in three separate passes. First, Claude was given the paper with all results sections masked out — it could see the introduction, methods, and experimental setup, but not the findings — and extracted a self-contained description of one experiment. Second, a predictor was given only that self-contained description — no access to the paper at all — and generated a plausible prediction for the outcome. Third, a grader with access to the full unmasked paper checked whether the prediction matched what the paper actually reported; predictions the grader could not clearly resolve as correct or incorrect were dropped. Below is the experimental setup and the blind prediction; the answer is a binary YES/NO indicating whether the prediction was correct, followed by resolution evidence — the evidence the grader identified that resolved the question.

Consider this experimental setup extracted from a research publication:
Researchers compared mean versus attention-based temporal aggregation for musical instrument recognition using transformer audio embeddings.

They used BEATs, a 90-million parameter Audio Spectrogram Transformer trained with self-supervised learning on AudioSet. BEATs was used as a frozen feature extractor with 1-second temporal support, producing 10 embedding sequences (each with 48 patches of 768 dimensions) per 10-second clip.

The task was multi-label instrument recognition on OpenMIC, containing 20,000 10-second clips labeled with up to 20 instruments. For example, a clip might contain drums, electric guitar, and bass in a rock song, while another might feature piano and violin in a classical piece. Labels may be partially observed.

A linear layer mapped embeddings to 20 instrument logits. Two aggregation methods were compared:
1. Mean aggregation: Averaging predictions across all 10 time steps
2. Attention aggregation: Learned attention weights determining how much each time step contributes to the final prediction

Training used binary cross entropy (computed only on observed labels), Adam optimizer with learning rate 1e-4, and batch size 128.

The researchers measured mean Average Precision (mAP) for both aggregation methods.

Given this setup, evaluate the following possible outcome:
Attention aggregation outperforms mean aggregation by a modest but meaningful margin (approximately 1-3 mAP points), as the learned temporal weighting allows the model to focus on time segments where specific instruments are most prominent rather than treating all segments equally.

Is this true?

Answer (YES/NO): YES